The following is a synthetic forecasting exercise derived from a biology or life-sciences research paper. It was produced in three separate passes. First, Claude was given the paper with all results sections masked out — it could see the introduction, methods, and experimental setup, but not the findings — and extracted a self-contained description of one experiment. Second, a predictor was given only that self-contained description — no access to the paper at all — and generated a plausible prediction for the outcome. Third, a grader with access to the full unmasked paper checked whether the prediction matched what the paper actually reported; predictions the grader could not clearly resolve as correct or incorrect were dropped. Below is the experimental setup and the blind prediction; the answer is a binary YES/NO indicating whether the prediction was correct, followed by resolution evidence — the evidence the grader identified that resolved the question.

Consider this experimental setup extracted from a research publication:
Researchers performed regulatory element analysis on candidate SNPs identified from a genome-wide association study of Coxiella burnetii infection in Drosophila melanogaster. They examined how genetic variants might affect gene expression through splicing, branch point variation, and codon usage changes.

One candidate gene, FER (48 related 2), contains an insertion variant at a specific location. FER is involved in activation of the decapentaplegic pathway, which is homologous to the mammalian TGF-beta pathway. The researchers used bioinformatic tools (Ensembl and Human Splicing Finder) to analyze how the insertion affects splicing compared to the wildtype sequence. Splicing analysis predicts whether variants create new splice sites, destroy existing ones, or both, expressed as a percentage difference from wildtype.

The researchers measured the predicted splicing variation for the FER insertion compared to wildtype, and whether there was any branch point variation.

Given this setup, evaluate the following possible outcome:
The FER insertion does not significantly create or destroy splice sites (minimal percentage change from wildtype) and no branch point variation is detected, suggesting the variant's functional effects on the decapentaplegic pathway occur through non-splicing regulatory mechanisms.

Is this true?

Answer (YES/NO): NO